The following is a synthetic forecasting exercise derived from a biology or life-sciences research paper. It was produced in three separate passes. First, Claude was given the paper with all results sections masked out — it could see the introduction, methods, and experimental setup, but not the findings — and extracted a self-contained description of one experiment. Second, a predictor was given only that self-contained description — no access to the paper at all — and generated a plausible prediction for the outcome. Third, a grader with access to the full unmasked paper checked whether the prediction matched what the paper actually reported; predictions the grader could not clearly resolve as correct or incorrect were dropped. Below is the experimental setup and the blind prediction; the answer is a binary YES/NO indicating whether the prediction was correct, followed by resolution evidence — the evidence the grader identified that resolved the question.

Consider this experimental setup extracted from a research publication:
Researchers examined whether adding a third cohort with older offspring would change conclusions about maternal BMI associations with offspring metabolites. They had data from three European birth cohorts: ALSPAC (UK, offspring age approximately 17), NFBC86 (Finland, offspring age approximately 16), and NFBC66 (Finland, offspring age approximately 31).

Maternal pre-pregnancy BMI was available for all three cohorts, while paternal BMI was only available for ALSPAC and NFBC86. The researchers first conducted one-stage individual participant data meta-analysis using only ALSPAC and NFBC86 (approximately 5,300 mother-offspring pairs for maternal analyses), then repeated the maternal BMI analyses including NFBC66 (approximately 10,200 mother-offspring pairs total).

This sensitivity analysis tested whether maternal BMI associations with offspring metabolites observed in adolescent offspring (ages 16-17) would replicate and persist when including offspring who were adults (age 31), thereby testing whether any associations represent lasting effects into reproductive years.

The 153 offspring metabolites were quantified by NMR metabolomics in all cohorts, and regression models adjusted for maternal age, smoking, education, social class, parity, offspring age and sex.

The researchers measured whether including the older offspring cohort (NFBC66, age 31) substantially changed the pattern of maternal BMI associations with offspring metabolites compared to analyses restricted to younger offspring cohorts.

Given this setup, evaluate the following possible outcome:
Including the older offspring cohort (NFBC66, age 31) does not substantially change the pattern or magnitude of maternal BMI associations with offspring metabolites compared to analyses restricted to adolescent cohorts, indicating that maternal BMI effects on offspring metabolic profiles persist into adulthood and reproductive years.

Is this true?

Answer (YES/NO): YES